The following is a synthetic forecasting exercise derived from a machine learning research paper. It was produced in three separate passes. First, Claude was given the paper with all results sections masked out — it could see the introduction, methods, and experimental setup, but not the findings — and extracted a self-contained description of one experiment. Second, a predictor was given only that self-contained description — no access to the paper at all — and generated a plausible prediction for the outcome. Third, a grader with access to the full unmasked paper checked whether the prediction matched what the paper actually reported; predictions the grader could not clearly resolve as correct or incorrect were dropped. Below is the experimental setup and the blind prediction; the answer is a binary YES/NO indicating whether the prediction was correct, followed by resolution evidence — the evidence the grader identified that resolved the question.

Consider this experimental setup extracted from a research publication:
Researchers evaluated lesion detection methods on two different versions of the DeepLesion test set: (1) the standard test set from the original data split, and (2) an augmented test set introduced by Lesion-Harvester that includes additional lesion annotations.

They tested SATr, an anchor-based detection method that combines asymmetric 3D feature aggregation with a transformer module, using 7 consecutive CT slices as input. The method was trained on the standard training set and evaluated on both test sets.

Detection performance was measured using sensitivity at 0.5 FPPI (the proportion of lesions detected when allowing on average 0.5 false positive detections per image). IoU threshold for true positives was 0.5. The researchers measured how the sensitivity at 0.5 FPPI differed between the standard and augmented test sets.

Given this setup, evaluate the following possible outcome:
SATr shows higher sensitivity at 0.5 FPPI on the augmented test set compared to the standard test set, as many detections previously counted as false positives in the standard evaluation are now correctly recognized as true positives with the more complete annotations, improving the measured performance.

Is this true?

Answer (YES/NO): YES